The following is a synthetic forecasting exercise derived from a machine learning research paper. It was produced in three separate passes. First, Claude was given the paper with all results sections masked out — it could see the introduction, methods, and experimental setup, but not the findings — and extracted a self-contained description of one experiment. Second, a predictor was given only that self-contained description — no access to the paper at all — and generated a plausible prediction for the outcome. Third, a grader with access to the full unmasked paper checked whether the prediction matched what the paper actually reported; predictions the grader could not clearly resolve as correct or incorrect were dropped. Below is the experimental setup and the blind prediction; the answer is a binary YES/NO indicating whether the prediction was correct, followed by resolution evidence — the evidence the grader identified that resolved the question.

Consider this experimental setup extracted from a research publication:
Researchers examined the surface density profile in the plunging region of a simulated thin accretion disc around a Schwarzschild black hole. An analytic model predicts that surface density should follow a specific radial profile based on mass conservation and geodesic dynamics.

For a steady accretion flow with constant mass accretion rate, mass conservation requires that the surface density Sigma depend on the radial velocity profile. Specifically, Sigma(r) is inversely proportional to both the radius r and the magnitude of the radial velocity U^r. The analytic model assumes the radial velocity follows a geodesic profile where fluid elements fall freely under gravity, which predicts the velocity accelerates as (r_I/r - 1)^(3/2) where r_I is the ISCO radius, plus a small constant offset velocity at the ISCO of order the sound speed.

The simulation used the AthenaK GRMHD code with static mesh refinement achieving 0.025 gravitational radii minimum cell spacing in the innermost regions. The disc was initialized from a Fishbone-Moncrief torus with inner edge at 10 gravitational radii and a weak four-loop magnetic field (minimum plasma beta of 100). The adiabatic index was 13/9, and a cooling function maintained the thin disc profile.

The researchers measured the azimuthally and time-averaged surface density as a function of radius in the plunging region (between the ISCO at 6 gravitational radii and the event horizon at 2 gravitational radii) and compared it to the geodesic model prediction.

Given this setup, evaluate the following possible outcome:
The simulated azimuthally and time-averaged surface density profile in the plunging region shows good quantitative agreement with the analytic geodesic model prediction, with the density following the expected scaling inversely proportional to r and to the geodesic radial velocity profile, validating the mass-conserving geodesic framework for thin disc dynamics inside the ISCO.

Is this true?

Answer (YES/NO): YES